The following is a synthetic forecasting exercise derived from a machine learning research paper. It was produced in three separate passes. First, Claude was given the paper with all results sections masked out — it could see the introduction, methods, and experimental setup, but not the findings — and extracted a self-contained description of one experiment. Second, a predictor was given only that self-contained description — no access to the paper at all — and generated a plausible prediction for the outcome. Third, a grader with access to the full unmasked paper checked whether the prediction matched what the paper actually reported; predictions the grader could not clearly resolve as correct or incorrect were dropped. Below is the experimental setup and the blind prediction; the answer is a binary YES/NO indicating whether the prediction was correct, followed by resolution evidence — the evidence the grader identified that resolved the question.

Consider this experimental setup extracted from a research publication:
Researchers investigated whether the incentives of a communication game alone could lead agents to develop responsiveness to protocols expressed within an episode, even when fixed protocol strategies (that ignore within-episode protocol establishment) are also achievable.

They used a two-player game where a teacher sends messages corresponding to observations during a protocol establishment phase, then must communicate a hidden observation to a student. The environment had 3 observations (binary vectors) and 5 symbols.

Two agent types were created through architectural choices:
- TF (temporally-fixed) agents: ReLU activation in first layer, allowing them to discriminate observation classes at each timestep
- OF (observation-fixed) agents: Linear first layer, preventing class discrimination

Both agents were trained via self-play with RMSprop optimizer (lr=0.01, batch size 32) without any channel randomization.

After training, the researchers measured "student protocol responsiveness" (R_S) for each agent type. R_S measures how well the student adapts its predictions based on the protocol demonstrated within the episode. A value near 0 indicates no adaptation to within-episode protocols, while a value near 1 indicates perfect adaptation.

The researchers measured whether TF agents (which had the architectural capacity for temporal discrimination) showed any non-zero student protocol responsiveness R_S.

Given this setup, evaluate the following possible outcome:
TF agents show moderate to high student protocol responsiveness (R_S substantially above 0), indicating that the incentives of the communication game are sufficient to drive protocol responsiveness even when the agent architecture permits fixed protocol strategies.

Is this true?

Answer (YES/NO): NO